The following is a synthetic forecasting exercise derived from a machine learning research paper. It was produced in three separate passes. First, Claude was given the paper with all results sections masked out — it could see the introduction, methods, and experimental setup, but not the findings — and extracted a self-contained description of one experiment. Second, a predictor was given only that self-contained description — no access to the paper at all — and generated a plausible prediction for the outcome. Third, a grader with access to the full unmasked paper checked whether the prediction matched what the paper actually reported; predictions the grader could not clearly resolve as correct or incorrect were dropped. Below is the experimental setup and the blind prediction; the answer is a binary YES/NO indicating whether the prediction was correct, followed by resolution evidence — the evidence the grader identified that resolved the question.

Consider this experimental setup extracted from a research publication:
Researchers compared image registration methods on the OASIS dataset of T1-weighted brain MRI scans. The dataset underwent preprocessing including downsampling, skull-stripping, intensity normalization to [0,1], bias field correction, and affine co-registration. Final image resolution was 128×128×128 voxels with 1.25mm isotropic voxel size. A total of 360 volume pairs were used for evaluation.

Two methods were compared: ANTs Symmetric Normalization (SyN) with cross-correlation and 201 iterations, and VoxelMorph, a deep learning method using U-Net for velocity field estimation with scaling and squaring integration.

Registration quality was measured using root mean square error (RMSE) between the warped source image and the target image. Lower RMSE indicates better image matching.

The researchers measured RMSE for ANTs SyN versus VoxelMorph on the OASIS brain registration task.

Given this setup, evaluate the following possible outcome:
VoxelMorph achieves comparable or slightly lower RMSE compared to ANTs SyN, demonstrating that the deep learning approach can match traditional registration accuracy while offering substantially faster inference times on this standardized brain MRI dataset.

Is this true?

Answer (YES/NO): NO